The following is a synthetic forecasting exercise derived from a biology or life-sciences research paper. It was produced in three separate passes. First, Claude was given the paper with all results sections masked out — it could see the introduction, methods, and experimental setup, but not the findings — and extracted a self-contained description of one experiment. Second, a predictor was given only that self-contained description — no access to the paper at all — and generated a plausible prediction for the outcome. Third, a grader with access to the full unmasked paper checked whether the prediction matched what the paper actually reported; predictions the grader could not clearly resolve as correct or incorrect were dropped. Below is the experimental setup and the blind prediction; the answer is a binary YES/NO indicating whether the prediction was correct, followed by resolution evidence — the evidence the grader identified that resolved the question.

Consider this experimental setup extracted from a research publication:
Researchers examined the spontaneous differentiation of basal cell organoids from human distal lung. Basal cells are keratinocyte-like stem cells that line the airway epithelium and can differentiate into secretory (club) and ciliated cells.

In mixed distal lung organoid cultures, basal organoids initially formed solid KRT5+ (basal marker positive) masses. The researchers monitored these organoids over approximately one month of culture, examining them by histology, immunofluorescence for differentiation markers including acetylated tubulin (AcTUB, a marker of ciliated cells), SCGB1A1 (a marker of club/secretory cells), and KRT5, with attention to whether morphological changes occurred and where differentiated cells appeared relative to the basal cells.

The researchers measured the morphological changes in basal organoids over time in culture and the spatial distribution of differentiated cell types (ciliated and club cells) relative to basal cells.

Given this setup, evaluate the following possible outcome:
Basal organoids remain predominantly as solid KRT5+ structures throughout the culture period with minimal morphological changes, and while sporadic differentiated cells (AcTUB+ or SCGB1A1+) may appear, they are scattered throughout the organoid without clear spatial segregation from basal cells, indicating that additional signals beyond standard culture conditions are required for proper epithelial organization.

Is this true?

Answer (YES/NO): NO